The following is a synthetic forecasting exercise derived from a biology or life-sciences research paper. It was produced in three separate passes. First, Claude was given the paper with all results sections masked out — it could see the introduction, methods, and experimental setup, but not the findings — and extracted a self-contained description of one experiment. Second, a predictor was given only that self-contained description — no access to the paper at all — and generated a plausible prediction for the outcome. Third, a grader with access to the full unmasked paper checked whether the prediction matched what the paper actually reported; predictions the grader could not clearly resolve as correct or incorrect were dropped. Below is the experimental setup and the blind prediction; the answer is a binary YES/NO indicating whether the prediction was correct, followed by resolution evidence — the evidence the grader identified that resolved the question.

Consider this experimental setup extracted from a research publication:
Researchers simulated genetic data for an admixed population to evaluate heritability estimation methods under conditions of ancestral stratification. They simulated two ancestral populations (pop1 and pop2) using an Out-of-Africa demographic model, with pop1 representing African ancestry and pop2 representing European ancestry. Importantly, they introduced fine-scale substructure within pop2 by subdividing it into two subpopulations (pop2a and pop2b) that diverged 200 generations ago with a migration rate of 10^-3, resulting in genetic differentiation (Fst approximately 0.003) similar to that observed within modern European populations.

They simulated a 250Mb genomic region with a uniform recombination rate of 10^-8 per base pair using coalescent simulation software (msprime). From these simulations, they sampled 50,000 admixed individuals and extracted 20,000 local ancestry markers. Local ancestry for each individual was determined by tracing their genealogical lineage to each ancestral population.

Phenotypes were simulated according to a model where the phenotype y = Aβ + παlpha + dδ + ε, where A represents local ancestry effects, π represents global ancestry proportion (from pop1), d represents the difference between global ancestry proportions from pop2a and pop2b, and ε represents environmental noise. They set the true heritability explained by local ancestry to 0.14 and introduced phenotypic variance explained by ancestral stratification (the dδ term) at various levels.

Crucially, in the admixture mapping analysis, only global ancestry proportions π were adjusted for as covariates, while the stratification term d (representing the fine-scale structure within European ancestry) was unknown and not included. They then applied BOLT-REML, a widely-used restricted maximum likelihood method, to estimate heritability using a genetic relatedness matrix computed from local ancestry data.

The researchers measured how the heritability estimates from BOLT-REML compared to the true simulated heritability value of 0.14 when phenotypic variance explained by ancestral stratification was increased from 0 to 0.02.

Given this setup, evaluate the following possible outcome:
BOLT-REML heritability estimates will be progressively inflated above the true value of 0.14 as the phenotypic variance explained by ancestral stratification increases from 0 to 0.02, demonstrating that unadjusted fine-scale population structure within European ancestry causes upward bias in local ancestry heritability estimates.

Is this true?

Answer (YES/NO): YES